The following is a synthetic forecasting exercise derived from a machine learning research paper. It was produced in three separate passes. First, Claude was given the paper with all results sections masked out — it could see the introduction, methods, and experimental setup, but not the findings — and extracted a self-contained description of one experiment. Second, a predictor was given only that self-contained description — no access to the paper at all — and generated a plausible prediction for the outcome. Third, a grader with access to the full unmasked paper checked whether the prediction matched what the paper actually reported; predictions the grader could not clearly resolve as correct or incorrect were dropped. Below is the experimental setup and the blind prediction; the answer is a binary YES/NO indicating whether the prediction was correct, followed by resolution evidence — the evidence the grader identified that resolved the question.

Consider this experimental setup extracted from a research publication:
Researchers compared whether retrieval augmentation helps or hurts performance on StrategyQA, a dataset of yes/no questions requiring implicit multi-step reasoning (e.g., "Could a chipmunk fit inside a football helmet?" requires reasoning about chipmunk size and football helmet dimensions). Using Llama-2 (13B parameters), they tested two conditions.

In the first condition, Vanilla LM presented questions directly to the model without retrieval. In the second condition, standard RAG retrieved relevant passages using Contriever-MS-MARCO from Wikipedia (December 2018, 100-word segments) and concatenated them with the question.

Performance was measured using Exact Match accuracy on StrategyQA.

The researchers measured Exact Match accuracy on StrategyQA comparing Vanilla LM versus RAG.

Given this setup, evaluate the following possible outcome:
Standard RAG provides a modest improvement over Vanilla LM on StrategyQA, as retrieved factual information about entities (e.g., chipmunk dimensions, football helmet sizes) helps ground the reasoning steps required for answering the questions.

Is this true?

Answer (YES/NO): NO